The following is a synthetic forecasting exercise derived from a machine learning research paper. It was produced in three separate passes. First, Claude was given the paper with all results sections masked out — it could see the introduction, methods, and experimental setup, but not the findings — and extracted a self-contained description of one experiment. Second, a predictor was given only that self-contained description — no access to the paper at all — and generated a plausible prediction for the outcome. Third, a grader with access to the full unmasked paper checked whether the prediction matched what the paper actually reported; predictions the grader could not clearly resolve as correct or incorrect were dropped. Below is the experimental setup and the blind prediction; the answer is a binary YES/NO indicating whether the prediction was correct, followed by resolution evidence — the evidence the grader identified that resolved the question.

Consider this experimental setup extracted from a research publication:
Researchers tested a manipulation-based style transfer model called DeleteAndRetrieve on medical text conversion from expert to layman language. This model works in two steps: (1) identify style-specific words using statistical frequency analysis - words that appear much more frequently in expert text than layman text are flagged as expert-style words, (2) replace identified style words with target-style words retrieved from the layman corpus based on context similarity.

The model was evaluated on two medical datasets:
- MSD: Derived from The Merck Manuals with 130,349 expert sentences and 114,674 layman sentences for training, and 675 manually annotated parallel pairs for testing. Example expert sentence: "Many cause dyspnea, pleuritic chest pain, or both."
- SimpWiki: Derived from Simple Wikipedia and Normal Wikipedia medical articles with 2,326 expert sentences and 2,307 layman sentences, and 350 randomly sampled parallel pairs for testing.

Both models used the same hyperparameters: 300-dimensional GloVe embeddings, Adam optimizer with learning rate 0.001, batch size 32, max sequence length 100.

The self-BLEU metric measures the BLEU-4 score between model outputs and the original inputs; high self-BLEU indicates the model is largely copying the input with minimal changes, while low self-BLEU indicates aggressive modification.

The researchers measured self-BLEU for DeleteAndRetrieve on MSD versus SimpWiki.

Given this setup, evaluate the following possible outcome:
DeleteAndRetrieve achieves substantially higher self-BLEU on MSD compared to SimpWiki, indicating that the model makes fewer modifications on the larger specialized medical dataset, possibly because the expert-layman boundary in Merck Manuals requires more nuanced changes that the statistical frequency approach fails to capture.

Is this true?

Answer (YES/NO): YES